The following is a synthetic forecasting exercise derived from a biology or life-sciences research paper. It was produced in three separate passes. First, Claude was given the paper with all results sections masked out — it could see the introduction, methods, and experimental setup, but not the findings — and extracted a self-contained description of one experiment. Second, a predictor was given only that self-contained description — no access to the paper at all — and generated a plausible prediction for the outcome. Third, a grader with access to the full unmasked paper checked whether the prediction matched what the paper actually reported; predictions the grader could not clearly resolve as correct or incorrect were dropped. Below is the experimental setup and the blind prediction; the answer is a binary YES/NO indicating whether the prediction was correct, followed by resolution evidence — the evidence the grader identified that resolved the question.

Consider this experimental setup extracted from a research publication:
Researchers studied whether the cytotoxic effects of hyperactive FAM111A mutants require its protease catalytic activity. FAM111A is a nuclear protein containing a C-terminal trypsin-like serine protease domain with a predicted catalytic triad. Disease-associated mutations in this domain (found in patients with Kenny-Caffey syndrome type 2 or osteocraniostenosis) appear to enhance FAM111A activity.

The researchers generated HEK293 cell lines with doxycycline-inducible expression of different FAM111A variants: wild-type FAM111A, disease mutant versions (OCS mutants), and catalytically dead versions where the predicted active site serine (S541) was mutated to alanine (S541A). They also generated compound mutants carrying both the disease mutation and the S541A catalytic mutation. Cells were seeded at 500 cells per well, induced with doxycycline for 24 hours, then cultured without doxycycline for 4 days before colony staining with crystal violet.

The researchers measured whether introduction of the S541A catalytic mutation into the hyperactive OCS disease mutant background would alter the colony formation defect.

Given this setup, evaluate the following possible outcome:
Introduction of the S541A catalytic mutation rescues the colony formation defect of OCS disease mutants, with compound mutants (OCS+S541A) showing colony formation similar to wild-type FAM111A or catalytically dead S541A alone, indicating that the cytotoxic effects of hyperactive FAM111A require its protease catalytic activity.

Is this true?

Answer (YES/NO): YES